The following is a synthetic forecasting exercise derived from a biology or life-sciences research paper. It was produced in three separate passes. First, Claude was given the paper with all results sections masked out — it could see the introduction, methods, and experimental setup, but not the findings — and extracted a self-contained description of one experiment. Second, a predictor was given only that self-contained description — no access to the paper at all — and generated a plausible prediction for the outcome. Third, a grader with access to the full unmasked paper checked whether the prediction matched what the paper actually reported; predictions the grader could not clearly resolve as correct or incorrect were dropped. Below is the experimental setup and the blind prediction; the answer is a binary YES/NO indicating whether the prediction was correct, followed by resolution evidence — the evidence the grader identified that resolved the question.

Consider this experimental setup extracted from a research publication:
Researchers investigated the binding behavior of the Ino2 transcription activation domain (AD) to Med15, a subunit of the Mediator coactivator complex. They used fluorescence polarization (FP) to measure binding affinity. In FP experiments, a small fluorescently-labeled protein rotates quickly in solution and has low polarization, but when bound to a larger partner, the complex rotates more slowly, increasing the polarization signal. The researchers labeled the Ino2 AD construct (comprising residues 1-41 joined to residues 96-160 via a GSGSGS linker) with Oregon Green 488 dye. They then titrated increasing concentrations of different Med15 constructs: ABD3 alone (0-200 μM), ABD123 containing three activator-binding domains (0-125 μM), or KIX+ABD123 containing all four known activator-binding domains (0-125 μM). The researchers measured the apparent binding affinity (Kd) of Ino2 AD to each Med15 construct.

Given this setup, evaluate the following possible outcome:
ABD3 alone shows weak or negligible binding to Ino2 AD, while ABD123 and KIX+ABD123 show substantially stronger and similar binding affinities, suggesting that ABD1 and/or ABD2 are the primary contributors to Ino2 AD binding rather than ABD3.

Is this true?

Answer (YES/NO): NO